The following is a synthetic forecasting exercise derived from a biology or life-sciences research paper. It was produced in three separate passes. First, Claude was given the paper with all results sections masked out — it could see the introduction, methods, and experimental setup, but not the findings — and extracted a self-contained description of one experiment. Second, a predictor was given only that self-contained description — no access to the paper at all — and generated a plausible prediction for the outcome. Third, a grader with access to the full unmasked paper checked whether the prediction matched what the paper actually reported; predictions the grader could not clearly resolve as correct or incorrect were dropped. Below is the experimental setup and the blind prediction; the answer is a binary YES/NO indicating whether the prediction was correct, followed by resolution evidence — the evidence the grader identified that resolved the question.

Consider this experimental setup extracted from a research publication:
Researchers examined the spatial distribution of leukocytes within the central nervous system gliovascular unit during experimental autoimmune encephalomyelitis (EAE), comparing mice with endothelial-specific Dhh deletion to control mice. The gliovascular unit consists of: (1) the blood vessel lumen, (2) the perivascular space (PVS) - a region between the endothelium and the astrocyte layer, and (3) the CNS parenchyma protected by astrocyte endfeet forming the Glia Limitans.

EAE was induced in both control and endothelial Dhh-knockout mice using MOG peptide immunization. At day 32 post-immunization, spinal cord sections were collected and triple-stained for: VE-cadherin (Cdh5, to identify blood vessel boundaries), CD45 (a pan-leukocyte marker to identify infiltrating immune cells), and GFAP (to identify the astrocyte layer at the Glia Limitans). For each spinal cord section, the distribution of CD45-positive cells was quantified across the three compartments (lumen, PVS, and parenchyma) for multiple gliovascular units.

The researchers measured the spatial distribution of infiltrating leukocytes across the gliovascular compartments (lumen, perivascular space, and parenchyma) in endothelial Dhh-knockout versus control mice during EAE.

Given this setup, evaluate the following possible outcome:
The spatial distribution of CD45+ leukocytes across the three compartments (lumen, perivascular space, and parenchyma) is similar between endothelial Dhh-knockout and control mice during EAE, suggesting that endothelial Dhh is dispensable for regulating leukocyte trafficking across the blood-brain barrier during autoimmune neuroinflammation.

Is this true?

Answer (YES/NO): NO